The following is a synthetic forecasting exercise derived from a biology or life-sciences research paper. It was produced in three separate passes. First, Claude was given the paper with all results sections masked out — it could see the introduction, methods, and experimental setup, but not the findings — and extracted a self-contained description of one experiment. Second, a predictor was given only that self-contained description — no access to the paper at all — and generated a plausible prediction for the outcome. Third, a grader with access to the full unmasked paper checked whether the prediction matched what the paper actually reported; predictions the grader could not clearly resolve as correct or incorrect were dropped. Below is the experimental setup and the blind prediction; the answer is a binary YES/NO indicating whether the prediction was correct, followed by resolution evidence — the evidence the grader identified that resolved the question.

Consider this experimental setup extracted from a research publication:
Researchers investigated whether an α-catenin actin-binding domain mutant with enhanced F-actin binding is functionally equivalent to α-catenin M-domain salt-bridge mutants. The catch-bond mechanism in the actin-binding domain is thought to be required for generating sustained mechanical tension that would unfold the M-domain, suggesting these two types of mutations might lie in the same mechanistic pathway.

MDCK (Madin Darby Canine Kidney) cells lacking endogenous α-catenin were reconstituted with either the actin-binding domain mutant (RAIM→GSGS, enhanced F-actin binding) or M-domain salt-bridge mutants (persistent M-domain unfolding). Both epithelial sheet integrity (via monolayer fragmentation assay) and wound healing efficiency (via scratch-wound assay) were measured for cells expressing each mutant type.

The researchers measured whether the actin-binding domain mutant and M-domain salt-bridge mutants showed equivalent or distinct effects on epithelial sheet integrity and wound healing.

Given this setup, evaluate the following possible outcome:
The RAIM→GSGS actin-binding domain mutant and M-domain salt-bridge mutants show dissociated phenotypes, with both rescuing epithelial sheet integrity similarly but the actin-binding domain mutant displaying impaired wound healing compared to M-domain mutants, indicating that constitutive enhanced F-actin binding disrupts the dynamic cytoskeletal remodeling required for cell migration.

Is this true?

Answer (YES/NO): NO